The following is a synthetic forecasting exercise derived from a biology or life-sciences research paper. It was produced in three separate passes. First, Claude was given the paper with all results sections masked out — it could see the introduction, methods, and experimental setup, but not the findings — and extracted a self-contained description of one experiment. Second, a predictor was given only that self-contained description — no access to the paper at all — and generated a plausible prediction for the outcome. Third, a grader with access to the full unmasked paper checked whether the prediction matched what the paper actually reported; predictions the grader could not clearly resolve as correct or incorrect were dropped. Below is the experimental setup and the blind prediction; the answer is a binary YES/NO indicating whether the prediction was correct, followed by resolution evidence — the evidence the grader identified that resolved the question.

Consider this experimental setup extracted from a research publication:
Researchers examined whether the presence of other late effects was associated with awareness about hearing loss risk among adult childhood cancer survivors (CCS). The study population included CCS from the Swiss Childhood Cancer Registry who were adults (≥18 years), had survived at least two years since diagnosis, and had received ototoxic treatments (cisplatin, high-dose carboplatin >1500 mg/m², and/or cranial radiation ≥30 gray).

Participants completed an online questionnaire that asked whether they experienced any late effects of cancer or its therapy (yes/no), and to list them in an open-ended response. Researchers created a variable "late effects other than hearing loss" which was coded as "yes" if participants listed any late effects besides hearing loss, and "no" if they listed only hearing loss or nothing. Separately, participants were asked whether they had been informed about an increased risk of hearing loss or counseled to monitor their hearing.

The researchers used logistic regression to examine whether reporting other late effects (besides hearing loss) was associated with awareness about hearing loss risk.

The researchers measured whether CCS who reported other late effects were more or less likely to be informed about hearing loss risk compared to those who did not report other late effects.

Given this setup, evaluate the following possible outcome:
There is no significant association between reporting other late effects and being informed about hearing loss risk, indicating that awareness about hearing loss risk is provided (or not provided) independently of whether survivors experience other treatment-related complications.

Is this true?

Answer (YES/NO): NO